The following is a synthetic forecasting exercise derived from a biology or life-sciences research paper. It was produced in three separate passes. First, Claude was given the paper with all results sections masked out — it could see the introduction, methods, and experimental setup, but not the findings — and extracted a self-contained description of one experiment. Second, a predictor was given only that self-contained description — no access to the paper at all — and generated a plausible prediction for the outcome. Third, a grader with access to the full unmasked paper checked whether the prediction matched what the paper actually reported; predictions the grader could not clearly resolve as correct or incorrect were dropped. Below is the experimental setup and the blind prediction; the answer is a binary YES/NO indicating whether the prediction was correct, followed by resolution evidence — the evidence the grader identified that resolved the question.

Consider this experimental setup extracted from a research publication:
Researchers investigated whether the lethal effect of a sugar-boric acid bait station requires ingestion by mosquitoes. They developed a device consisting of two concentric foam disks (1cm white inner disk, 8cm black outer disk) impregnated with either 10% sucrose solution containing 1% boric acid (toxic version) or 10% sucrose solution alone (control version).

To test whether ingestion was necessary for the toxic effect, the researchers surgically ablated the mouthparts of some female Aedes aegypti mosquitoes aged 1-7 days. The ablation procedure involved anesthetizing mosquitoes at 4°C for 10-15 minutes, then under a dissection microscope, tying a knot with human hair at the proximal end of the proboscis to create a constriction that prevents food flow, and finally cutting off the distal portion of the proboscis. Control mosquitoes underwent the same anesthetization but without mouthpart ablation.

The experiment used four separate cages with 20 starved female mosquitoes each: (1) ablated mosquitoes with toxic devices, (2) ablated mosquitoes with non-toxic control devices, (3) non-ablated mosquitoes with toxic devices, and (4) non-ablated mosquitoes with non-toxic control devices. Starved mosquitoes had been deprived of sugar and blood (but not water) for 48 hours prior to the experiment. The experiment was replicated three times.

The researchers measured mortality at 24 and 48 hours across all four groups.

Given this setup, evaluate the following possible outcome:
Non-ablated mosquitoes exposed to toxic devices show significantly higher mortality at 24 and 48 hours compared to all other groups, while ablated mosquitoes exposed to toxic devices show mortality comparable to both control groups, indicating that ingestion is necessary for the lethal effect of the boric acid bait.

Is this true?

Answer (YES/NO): NO